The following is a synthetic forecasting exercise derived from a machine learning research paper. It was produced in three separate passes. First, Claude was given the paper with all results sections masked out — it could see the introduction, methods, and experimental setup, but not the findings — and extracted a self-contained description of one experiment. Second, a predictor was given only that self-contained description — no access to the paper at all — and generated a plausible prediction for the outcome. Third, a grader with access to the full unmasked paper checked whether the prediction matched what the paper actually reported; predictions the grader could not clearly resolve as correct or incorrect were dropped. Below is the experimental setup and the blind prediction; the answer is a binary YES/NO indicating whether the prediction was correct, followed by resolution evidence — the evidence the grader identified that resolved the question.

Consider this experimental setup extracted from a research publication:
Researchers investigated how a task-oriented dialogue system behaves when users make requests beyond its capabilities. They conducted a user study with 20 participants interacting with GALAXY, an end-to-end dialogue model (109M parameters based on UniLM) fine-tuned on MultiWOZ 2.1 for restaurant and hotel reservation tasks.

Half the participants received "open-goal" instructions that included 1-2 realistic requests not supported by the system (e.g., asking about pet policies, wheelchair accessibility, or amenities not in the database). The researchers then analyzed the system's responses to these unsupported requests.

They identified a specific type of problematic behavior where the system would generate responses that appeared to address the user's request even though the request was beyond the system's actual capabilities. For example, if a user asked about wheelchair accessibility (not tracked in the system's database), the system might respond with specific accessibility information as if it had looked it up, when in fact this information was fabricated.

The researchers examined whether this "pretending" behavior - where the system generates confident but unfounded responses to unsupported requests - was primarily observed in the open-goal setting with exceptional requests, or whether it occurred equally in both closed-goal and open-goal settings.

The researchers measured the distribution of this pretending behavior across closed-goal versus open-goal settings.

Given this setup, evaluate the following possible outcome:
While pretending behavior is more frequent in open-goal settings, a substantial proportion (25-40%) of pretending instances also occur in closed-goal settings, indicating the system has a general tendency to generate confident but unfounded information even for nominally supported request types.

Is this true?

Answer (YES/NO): NO